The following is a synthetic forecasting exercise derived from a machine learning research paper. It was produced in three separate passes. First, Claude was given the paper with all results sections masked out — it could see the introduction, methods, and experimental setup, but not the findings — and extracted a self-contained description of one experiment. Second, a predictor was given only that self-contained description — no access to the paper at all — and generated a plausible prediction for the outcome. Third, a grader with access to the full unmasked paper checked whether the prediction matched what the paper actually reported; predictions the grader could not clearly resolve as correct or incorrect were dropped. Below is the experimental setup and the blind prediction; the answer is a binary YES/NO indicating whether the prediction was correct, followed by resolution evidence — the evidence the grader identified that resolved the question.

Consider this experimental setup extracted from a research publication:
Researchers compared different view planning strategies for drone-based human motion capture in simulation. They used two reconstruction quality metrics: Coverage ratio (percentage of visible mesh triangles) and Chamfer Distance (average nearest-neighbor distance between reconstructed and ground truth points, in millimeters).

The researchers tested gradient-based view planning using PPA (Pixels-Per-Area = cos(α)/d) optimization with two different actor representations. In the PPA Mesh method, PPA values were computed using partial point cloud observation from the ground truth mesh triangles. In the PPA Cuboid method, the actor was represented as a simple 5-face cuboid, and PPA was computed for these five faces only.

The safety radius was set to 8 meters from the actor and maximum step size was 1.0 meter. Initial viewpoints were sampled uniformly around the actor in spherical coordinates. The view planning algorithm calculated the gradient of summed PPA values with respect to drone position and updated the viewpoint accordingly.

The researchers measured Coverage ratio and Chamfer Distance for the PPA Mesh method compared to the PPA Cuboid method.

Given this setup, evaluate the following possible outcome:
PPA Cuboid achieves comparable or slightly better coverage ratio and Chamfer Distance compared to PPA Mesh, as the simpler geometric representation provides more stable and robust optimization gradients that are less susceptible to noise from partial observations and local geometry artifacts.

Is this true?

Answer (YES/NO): NO